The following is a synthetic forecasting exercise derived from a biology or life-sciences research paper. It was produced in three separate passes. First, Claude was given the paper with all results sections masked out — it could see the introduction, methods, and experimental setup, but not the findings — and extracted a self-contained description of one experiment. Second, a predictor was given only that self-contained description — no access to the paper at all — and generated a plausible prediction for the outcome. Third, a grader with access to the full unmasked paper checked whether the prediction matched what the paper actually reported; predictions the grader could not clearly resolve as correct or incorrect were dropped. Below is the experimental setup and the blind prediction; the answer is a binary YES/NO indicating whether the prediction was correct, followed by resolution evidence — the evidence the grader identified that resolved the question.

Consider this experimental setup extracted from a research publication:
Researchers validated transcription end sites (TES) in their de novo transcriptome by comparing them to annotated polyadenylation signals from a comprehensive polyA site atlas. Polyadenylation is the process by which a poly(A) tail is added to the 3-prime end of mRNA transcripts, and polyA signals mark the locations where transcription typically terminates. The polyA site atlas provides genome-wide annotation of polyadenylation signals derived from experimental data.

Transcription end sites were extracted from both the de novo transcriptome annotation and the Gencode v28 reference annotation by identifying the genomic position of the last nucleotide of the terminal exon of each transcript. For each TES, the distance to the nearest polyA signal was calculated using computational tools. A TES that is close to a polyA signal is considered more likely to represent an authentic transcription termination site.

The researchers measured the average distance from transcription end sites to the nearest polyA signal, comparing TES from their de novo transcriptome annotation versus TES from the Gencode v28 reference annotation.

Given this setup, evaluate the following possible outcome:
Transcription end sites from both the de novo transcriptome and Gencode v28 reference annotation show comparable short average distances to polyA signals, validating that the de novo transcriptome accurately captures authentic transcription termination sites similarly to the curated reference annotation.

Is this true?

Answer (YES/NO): NO